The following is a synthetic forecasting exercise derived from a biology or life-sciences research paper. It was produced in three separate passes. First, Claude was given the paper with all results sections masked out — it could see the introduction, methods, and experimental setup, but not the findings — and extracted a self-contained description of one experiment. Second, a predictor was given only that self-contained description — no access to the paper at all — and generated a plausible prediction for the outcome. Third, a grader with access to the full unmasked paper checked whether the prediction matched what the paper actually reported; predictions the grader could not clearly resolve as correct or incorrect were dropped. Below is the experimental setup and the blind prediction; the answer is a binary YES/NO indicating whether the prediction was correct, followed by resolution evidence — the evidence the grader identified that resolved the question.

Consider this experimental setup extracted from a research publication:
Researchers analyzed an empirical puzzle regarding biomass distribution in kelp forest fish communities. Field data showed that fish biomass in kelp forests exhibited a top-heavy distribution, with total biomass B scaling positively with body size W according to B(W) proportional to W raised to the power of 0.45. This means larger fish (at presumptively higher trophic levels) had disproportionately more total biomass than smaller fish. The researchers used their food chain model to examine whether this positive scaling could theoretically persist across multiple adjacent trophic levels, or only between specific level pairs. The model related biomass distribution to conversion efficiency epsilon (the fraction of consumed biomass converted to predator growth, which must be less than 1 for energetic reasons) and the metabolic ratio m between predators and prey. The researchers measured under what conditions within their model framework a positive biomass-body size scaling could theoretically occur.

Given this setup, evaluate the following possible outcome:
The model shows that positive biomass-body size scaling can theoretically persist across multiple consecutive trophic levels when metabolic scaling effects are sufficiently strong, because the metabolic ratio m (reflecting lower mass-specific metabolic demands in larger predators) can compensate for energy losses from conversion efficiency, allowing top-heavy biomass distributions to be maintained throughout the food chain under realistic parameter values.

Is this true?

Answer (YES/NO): NO